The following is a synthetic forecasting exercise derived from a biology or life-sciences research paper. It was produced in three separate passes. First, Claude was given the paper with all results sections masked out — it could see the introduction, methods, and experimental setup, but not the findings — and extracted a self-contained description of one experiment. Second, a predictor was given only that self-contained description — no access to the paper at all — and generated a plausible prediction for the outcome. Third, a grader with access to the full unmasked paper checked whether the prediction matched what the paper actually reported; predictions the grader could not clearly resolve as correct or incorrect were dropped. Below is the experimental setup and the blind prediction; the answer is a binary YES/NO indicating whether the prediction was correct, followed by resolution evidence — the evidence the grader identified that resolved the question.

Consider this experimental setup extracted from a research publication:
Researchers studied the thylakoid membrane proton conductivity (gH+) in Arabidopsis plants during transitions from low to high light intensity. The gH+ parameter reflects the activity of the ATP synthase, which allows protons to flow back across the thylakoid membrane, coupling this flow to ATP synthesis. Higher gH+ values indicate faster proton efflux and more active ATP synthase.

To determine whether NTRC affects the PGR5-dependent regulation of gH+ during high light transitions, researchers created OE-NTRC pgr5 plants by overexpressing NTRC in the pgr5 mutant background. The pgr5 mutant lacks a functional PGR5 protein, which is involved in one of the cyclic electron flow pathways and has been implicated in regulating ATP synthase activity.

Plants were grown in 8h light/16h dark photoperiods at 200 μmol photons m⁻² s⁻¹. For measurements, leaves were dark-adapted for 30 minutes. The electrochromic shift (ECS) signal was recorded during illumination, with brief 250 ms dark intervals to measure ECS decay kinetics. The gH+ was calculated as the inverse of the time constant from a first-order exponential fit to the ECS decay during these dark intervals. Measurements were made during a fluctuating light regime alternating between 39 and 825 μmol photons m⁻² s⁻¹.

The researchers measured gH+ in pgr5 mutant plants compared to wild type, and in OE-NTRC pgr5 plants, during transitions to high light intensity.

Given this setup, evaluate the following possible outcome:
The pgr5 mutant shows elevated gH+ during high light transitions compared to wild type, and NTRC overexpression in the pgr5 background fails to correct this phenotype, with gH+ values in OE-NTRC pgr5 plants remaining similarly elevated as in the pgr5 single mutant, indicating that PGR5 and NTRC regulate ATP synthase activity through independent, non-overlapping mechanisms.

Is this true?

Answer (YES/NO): NO